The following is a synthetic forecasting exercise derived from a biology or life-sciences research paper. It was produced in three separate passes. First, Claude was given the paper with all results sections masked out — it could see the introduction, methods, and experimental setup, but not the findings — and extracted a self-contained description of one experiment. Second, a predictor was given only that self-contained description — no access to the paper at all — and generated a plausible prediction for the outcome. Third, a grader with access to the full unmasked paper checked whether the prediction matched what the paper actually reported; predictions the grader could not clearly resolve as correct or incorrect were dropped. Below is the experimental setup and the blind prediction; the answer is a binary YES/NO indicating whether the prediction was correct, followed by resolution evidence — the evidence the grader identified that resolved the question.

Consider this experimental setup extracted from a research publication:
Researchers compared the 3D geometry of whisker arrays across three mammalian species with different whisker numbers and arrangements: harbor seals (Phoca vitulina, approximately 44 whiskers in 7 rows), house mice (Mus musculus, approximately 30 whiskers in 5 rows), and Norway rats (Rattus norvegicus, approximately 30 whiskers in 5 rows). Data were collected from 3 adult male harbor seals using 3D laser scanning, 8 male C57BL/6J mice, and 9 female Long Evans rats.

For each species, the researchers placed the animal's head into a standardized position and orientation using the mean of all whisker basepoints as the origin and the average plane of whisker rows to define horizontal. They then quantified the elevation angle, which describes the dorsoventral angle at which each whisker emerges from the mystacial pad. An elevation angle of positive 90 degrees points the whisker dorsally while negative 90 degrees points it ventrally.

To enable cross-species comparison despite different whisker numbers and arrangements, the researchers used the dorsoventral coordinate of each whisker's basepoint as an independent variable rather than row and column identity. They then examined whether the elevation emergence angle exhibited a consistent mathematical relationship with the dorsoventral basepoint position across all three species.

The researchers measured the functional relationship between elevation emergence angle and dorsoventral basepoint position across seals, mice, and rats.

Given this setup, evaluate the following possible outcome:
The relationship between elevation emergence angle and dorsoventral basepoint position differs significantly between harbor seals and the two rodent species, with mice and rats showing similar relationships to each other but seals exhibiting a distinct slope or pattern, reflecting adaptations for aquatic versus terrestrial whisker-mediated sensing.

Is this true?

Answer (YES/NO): YES